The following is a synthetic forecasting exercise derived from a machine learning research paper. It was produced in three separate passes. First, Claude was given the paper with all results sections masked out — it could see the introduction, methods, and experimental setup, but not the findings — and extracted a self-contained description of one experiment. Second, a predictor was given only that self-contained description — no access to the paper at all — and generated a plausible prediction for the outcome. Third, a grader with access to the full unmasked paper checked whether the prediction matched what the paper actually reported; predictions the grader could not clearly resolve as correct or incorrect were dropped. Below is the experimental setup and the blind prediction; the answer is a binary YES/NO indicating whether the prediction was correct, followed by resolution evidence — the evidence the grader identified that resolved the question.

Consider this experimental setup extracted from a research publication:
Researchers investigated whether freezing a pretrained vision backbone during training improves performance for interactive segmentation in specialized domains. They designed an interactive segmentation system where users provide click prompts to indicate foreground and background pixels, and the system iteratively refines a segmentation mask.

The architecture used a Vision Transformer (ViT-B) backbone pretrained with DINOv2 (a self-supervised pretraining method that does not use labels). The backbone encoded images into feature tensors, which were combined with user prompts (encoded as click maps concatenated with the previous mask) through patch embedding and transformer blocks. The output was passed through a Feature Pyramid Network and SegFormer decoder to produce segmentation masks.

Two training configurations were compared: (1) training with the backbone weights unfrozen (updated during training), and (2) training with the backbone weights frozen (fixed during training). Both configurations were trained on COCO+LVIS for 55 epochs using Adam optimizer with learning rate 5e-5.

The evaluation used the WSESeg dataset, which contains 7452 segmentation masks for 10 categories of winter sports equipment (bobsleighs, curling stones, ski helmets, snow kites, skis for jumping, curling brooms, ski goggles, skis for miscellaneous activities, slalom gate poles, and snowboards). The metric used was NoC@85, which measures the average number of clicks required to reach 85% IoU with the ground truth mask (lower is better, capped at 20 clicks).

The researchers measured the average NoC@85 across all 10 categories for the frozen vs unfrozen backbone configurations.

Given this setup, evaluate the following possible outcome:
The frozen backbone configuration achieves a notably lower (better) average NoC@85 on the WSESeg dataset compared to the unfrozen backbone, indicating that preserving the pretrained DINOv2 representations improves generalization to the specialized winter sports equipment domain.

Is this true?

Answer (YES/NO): NO